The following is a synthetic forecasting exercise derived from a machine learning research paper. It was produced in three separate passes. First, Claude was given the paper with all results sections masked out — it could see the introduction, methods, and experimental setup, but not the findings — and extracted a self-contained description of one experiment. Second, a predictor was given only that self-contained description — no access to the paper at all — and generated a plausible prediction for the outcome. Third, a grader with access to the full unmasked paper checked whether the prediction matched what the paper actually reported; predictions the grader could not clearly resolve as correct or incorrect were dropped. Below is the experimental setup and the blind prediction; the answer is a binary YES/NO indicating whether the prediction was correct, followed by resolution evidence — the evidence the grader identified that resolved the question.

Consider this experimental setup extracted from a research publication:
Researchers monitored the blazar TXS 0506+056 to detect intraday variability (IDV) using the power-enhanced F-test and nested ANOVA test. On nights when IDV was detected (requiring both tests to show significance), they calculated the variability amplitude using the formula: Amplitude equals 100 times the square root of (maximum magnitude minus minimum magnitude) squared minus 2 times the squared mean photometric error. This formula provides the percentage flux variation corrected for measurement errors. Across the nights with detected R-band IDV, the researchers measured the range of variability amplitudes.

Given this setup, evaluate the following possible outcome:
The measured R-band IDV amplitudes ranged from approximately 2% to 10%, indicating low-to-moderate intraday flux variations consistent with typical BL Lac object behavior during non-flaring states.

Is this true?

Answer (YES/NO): NO